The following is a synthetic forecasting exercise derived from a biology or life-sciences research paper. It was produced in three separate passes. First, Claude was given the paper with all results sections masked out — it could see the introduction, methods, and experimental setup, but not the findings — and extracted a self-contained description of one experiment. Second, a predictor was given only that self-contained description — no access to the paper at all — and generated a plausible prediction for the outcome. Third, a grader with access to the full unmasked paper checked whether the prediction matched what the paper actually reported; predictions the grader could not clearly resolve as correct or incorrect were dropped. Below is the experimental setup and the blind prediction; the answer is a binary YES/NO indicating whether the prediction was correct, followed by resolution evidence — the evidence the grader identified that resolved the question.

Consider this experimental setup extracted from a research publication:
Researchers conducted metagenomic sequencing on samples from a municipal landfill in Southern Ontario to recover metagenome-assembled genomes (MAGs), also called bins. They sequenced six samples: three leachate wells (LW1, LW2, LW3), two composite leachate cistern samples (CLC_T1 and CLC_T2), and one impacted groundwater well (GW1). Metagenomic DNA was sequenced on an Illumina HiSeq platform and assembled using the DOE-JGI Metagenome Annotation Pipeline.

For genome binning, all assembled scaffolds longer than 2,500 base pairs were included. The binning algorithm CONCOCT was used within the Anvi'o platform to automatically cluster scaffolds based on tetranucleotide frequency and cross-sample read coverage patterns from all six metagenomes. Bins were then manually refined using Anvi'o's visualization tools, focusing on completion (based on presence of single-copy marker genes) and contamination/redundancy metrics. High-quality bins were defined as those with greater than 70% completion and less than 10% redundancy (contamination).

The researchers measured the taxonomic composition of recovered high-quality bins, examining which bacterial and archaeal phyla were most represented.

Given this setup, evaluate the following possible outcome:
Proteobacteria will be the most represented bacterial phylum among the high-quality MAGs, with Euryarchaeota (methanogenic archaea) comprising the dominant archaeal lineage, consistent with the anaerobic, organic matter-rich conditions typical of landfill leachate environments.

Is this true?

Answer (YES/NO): NO